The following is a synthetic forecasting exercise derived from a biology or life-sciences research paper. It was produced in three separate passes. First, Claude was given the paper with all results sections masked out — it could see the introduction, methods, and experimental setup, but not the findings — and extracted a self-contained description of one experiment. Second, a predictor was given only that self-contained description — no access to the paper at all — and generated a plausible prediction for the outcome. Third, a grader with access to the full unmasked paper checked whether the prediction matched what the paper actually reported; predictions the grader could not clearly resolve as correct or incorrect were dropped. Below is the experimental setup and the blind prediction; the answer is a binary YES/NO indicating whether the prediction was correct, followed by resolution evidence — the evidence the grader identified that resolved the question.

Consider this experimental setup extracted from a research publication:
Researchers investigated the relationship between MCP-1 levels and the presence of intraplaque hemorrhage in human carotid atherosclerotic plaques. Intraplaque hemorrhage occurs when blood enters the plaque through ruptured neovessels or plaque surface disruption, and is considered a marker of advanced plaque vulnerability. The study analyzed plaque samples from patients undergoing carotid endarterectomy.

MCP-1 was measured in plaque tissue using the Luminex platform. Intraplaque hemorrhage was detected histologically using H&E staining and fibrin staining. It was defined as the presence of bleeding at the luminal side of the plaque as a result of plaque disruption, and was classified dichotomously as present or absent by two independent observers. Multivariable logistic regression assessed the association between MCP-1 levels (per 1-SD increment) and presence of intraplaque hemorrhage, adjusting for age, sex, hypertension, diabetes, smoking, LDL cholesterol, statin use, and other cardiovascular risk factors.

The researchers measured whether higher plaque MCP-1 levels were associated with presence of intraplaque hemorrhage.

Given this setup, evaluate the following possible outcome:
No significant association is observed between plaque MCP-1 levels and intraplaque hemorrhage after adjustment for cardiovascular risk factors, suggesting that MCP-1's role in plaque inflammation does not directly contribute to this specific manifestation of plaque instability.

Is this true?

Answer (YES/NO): NO